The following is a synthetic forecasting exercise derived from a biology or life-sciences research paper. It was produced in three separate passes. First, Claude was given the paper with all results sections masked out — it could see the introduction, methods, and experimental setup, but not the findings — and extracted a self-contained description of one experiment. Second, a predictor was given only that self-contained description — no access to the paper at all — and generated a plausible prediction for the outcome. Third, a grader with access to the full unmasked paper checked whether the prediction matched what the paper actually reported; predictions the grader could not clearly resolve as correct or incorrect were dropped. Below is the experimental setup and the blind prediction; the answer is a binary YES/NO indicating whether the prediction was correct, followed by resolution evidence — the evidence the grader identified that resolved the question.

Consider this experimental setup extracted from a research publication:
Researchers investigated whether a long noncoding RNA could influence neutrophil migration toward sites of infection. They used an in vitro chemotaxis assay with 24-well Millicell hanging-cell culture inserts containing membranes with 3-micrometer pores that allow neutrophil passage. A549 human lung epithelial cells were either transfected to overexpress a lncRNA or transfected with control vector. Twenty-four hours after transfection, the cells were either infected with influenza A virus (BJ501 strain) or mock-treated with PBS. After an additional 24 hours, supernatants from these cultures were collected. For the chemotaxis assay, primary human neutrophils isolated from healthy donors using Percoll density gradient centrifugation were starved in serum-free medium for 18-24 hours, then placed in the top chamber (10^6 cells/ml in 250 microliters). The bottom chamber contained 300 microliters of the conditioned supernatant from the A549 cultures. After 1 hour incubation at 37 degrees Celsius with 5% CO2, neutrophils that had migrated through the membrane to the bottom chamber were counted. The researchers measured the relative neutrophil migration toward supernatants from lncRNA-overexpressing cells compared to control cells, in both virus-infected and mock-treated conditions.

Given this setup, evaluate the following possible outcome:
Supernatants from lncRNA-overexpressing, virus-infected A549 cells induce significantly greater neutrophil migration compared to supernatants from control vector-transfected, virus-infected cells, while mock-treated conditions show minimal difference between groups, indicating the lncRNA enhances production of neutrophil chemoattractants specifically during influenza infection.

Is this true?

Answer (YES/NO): YES